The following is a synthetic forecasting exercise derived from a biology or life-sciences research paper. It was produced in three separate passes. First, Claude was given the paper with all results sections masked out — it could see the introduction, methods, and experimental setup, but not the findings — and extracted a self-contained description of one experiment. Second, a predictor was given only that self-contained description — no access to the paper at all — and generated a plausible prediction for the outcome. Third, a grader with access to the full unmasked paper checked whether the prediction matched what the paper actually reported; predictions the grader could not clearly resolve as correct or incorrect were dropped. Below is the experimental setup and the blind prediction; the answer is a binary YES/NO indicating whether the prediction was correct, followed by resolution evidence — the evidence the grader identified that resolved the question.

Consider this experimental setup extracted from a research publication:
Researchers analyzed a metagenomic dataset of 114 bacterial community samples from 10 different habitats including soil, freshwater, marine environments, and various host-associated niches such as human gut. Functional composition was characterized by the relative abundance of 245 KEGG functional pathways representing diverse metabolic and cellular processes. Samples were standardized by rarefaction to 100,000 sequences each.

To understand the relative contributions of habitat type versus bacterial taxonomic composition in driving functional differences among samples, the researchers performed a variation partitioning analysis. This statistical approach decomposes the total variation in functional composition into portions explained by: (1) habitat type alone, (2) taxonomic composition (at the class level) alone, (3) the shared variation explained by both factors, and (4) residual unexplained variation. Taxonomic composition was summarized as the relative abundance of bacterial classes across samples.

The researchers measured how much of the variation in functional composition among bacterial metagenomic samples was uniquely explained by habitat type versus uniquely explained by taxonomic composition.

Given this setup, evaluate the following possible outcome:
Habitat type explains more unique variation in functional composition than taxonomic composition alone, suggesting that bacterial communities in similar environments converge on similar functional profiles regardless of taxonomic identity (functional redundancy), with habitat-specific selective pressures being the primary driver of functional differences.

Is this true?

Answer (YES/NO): NO